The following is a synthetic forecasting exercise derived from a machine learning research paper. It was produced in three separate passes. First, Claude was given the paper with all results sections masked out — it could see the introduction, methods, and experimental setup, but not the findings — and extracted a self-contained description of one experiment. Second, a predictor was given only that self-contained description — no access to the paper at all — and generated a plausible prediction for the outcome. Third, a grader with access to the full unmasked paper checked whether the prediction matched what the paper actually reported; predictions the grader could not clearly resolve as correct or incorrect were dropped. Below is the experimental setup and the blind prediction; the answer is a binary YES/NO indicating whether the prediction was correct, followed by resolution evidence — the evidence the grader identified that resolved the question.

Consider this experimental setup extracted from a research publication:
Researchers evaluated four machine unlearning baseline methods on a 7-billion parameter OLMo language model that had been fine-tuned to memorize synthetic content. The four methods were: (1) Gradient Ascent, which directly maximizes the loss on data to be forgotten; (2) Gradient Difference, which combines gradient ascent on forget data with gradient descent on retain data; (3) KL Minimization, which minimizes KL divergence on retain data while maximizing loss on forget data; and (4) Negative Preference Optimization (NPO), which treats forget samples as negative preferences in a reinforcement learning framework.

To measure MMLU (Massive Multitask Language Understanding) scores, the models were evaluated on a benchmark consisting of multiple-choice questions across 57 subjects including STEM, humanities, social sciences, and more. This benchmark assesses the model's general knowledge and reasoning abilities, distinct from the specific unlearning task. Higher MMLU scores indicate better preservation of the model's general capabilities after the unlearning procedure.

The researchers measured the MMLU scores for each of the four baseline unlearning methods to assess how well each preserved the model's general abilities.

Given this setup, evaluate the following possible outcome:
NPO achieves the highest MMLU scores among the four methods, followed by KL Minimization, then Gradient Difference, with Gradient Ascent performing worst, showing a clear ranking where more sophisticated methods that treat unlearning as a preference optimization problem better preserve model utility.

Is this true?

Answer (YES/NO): NO